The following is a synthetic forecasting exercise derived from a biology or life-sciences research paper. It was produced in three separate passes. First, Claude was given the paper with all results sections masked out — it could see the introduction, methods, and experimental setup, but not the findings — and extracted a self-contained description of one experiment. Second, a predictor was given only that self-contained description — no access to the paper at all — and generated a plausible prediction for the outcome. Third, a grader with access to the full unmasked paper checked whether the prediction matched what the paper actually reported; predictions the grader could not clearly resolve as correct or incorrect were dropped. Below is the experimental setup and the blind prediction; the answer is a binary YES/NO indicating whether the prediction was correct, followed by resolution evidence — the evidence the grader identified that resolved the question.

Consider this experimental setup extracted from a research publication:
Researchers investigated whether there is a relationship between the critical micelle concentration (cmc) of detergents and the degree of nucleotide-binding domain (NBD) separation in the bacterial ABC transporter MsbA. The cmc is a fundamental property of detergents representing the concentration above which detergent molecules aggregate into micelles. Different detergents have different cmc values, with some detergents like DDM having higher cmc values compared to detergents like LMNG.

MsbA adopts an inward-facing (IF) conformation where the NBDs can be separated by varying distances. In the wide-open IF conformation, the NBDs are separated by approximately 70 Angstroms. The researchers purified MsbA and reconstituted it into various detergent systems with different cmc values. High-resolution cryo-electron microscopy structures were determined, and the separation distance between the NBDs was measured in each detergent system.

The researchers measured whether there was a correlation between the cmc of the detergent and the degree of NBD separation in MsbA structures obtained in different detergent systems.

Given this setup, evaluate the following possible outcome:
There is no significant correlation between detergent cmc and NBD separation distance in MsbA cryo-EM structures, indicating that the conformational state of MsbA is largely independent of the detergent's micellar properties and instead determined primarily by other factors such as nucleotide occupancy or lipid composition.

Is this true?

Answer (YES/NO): NO